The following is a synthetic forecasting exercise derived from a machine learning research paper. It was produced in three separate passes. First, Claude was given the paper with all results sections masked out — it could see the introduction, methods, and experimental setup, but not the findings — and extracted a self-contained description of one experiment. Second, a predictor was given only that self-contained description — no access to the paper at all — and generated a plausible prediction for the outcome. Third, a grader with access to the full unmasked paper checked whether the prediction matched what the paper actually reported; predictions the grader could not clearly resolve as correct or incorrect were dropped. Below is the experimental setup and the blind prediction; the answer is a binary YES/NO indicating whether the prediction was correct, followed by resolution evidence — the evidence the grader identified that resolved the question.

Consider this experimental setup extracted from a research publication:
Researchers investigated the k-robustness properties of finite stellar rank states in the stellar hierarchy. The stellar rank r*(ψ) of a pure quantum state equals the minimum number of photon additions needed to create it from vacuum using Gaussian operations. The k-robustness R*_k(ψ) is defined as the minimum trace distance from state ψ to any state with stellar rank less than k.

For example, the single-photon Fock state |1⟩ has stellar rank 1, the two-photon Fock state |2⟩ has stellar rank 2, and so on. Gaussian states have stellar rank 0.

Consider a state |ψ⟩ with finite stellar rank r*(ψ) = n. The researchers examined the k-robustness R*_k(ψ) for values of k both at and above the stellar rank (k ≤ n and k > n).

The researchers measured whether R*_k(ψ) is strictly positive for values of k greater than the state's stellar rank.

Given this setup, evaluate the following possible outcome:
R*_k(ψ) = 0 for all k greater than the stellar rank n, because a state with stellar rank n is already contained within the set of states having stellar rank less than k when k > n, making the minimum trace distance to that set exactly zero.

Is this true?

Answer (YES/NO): YES